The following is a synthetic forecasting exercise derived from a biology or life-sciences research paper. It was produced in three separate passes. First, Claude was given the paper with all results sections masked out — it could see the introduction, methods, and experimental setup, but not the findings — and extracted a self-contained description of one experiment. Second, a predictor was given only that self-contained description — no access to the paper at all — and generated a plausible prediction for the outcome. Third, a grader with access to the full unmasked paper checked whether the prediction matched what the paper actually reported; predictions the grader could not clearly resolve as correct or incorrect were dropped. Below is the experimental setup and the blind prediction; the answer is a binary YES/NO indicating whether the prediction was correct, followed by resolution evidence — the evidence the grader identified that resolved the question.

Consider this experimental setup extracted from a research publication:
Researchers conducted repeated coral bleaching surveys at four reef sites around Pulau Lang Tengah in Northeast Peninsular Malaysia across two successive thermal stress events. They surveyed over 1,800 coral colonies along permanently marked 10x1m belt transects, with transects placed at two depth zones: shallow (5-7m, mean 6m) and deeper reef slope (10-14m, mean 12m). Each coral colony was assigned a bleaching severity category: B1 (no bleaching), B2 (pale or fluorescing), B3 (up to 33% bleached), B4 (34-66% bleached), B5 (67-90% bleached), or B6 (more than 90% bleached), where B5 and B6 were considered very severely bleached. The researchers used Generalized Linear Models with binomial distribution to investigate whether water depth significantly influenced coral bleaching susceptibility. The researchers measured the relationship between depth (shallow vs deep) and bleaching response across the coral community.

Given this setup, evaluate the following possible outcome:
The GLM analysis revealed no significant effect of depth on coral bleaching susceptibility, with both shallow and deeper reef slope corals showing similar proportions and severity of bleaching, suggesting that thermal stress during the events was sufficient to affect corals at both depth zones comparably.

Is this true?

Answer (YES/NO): NO